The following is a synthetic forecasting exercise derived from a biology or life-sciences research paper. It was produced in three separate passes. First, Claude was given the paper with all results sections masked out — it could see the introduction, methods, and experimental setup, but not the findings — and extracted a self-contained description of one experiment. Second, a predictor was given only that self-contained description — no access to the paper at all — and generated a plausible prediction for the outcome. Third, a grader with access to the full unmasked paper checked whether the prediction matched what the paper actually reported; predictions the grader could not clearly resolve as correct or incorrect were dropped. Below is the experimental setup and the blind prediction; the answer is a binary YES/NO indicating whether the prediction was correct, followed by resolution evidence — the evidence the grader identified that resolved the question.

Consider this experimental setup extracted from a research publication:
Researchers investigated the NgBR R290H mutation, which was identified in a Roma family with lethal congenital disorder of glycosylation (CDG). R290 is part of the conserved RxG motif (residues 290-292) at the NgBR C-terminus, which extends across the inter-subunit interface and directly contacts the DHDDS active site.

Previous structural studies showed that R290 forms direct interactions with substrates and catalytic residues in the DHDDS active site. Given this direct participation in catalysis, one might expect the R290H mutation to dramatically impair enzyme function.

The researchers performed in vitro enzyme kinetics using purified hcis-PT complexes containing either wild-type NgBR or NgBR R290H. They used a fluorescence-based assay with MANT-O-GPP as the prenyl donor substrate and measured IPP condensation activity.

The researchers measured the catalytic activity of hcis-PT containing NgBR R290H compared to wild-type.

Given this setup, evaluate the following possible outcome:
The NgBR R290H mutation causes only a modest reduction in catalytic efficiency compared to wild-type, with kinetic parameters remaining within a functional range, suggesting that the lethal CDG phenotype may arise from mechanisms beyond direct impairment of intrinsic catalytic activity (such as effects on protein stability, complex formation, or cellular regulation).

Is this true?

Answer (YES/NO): YES